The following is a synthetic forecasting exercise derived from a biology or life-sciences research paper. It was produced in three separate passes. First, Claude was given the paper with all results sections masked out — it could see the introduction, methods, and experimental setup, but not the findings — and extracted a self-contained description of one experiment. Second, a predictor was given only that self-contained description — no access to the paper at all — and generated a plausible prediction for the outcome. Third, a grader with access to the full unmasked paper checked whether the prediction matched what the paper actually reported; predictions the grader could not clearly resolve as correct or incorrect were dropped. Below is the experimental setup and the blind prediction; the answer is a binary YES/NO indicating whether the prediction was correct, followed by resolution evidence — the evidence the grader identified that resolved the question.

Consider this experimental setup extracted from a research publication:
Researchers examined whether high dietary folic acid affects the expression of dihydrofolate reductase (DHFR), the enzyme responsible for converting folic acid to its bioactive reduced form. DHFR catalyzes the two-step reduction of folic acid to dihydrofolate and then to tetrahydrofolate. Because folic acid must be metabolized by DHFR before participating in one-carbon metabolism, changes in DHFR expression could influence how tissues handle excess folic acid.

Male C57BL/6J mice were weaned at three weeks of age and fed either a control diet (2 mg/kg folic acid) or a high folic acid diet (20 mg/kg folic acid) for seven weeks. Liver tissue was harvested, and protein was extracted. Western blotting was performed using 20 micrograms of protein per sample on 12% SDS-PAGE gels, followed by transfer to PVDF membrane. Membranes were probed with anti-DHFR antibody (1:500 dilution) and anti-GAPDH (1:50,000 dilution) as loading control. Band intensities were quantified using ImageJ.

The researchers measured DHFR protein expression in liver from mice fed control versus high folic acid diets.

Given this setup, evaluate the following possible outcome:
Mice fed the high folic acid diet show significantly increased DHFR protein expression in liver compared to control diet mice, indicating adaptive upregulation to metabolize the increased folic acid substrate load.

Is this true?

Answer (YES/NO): NO